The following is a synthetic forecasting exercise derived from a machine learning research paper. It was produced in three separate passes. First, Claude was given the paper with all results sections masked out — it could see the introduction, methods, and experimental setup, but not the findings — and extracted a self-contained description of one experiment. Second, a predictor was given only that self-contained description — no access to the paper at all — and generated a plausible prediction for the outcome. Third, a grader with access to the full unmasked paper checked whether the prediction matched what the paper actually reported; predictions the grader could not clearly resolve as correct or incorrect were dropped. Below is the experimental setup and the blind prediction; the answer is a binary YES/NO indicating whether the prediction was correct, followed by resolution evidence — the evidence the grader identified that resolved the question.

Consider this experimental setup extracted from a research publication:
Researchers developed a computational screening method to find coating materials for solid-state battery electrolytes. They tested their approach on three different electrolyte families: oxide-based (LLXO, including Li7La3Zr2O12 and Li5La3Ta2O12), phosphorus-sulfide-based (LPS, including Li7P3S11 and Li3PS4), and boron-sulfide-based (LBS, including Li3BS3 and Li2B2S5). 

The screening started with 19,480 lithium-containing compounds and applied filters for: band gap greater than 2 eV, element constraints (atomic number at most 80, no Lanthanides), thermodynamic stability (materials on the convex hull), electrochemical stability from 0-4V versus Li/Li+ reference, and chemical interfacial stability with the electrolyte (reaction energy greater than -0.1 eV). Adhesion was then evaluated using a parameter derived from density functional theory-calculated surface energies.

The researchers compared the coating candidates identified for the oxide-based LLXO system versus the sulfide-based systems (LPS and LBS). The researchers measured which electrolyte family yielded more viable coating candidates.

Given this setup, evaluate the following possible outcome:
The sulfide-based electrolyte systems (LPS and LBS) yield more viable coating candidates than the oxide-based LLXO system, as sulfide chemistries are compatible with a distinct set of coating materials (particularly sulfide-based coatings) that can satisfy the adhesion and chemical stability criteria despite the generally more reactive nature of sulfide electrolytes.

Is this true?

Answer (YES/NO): YES